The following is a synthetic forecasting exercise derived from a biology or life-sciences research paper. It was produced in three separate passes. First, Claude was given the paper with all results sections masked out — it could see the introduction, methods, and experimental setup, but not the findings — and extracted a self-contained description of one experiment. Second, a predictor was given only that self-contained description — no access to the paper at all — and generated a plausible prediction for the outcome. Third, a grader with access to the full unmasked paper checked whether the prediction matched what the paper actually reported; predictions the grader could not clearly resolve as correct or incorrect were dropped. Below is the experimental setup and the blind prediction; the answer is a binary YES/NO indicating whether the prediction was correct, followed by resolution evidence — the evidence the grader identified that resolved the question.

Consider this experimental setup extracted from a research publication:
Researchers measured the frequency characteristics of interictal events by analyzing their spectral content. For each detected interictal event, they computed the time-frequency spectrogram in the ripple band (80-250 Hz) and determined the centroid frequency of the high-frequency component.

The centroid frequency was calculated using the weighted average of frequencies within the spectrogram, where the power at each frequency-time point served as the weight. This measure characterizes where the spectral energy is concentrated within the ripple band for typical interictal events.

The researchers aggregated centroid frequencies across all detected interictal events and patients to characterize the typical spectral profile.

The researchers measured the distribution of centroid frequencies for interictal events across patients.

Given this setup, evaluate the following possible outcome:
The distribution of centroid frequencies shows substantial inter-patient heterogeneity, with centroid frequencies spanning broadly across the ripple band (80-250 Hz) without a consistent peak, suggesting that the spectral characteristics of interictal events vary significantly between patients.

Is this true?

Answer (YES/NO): NO